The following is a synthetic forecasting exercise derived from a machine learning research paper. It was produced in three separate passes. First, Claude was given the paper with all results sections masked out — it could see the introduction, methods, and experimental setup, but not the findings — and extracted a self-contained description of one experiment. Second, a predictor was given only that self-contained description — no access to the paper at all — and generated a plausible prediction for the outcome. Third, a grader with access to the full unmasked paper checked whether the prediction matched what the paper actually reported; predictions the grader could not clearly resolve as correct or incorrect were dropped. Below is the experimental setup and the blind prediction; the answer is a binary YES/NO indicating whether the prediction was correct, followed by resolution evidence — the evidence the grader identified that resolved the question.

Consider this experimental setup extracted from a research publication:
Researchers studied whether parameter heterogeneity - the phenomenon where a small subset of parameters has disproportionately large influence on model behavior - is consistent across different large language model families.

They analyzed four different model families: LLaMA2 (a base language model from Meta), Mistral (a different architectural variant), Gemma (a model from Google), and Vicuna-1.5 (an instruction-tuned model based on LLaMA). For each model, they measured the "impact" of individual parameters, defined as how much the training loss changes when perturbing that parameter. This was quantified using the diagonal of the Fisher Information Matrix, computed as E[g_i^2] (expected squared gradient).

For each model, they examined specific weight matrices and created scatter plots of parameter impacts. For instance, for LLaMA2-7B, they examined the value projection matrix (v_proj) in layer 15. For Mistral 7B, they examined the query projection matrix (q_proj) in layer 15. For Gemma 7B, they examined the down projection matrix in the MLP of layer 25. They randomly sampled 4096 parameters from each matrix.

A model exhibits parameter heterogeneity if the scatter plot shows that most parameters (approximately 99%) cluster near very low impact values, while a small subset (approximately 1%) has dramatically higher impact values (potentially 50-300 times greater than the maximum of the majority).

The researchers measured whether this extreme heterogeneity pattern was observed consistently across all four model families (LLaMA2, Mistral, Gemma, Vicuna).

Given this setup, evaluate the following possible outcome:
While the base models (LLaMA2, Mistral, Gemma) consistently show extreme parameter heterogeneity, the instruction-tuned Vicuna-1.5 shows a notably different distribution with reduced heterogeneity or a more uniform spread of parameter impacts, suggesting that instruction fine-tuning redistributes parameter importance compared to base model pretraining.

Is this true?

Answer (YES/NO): NO